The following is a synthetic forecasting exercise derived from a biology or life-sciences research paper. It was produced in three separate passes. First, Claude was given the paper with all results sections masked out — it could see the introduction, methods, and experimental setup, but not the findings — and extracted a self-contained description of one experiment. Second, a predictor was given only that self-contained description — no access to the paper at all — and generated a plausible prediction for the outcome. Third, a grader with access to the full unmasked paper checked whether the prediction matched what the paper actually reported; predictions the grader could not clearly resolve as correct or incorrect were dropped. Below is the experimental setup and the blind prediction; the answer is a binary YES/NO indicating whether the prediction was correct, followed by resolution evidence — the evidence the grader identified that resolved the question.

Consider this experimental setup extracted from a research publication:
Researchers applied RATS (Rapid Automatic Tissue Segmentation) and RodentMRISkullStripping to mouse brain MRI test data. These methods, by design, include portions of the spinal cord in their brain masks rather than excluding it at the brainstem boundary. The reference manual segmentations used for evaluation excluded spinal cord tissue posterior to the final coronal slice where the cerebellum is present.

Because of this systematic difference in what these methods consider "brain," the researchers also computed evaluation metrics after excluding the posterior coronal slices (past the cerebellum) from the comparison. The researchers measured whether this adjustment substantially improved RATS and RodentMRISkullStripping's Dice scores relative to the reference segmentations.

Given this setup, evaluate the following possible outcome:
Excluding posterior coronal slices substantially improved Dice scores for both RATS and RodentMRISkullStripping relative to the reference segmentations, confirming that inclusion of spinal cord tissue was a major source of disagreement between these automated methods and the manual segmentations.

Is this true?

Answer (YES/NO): NO